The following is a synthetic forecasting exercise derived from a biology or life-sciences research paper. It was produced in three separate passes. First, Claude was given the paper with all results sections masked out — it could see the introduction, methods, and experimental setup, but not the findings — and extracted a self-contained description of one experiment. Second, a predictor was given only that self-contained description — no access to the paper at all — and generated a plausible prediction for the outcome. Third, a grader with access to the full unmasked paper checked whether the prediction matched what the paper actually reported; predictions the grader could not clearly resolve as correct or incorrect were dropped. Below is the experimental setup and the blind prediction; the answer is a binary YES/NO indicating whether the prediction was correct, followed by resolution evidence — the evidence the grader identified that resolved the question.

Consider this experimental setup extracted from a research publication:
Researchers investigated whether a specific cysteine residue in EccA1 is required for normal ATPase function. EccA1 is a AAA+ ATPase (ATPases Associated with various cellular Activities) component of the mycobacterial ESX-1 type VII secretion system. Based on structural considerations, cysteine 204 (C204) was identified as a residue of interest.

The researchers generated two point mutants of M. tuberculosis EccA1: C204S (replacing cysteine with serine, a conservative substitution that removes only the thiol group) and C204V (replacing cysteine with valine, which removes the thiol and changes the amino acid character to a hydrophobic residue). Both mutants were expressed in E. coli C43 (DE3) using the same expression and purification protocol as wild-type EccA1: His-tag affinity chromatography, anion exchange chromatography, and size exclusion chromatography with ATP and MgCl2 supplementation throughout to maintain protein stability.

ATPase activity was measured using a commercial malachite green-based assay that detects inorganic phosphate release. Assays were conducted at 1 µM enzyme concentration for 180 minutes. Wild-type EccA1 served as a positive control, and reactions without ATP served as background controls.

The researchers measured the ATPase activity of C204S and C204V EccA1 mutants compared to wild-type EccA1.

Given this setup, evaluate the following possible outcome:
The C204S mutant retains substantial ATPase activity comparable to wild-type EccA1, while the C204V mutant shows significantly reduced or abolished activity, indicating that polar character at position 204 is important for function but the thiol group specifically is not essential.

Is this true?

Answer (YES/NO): NO